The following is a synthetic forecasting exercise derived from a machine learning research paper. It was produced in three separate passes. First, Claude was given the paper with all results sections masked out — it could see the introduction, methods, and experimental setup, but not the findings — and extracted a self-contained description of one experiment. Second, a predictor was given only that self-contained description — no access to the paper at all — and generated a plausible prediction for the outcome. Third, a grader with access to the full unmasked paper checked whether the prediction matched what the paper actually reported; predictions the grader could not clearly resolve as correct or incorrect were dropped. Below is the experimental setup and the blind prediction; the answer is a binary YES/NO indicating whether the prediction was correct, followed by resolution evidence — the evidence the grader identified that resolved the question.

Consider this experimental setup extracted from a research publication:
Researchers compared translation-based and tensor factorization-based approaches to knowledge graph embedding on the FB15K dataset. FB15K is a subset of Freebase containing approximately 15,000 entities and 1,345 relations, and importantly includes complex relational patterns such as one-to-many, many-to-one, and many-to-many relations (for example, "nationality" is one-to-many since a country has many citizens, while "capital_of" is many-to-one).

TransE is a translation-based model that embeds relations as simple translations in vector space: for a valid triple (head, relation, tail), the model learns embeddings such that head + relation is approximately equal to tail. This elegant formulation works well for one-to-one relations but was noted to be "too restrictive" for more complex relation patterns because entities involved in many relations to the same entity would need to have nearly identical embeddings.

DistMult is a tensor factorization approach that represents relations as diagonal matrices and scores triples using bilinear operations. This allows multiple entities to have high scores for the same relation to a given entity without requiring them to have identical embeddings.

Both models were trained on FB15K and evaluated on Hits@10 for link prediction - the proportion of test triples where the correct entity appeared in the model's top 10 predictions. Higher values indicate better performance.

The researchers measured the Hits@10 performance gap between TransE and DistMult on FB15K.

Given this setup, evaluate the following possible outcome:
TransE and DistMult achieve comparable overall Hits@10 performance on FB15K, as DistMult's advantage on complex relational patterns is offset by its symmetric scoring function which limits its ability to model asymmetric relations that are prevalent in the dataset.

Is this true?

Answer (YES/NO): NO